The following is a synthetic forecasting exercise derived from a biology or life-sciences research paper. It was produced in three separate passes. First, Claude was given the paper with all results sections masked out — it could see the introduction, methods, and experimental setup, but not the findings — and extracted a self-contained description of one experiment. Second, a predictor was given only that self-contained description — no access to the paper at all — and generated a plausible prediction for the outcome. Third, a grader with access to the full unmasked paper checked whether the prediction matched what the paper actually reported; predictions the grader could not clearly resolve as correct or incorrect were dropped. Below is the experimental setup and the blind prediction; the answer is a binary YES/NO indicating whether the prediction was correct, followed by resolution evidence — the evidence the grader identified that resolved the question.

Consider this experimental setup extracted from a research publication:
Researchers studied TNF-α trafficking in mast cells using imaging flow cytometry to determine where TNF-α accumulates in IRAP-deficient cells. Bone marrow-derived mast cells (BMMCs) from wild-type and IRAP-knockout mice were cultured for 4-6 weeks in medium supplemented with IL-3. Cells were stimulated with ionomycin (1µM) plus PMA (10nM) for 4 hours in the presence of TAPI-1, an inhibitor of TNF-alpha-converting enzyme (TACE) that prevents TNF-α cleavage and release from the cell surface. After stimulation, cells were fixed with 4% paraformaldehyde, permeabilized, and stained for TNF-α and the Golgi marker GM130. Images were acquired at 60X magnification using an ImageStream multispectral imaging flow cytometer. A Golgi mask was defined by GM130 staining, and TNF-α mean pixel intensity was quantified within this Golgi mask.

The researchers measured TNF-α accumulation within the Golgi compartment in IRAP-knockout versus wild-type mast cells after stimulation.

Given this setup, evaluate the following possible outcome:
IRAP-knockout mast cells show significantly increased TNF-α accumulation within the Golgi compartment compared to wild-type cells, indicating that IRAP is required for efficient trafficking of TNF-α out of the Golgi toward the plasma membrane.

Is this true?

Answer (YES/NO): YES